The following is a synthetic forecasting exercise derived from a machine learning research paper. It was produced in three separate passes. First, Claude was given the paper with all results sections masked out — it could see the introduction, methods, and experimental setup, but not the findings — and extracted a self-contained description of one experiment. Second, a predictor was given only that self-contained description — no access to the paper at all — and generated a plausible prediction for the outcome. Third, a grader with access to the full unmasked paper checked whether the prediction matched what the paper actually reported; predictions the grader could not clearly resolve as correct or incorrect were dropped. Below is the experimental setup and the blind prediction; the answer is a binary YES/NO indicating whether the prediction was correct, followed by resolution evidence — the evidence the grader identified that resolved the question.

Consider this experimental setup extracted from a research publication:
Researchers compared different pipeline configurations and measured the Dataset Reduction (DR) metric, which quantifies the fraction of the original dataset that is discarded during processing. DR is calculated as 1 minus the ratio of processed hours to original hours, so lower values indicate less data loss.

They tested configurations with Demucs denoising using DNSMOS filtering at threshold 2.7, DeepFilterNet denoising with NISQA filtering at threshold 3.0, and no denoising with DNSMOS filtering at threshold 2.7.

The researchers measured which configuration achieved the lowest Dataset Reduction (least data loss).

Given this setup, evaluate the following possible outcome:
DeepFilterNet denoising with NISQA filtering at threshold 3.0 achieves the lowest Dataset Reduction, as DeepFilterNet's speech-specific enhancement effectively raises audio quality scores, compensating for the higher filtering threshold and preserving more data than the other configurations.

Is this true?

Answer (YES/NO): NO